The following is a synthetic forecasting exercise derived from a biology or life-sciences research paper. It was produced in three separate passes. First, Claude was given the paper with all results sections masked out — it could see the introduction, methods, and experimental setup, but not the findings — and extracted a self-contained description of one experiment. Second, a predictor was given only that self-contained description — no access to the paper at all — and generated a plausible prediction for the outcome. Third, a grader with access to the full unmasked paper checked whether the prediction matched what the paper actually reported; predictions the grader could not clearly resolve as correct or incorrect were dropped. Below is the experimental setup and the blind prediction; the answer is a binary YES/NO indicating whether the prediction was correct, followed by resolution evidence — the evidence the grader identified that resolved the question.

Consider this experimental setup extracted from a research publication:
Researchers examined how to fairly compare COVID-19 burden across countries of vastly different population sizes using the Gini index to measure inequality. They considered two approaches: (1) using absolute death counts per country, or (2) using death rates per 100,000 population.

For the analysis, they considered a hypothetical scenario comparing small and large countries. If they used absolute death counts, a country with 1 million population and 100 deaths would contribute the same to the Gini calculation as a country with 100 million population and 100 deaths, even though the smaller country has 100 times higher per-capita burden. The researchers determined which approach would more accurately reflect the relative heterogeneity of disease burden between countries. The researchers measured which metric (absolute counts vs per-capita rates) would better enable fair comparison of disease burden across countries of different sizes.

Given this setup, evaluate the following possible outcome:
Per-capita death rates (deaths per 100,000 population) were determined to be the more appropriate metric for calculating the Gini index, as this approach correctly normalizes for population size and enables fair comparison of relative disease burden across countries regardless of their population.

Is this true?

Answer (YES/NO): YES